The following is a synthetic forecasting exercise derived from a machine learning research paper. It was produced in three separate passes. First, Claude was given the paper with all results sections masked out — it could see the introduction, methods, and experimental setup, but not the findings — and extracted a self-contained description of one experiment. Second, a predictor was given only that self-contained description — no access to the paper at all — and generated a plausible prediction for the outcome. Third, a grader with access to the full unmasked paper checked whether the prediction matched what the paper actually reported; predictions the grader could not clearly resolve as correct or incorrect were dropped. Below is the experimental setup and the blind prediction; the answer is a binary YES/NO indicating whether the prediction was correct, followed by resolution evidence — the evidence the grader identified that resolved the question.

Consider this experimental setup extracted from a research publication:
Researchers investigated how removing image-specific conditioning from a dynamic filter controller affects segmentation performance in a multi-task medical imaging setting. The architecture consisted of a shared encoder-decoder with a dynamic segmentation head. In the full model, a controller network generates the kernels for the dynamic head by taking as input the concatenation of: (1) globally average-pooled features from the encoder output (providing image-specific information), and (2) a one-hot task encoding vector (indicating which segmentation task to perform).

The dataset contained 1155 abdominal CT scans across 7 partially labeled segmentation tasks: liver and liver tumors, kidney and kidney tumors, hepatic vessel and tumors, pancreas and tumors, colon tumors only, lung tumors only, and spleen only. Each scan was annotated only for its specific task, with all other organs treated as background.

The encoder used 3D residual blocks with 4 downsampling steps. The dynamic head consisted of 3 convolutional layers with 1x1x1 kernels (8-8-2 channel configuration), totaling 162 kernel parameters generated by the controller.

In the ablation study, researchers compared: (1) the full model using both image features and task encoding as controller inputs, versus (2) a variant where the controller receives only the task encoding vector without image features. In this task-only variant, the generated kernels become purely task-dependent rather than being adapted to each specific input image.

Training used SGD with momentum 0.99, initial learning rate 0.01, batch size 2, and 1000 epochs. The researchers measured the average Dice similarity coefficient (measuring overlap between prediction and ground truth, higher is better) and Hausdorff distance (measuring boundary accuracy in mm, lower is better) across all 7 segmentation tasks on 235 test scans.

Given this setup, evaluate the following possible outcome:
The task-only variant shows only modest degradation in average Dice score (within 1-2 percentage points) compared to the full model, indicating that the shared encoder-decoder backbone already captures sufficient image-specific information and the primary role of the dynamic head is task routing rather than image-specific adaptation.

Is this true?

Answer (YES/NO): YES